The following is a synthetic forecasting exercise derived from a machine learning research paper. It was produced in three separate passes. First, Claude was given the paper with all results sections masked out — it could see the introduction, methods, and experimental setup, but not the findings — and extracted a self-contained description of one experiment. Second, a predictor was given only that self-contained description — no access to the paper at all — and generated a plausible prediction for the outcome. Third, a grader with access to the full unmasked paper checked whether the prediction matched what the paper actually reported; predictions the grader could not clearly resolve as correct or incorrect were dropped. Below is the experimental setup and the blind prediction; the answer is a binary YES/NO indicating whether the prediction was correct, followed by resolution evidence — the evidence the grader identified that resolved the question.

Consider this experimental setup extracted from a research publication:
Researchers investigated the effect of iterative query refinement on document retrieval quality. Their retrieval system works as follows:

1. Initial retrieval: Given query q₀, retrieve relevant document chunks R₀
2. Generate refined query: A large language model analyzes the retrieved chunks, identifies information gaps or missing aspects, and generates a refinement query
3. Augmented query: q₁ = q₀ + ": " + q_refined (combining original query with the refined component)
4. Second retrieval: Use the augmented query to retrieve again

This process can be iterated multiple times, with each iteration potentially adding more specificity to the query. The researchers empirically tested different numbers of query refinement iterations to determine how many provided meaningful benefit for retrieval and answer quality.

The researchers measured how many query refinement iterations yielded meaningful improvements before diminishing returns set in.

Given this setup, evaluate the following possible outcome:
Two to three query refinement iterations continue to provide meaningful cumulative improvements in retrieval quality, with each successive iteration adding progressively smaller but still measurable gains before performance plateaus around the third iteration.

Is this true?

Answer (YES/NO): NO